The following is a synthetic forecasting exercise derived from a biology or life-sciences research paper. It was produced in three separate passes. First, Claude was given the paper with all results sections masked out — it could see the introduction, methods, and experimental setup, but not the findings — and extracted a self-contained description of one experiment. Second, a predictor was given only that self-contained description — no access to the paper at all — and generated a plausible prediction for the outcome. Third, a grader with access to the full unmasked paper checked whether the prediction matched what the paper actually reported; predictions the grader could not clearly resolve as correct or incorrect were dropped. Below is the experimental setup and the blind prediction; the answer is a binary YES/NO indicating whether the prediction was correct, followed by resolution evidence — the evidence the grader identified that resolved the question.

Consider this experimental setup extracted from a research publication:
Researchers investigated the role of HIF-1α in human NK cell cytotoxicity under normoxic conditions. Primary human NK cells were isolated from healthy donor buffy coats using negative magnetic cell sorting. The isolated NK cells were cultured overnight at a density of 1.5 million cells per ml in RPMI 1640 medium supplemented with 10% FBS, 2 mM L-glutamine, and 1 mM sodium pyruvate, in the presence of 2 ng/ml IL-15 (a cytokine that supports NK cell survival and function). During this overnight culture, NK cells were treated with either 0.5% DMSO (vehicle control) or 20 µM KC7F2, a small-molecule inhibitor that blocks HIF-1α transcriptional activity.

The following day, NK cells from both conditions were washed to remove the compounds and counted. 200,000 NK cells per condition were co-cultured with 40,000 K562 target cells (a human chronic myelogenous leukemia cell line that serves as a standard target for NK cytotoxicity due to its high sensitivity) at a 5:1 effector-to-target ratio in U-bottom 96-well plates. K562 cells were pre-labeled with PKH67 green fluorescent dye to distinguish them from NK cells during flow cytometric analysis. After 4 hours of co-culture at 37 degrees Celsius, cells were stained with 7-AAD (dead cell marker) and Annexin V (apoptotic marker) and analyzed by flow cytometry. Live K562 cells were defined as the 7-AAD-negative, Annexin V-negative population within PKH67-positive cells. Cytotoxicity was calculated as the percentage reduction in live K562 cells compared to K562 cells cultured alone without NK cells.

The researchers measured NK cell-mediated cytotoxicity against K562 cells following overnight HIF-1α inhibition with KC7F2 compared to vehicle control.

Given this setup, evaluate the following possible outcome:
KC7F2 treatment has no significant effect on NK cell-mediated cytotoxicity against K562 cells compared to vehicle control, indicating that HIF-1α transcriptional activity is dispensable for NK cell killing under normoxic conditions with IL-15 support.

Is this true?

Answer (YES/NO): NO